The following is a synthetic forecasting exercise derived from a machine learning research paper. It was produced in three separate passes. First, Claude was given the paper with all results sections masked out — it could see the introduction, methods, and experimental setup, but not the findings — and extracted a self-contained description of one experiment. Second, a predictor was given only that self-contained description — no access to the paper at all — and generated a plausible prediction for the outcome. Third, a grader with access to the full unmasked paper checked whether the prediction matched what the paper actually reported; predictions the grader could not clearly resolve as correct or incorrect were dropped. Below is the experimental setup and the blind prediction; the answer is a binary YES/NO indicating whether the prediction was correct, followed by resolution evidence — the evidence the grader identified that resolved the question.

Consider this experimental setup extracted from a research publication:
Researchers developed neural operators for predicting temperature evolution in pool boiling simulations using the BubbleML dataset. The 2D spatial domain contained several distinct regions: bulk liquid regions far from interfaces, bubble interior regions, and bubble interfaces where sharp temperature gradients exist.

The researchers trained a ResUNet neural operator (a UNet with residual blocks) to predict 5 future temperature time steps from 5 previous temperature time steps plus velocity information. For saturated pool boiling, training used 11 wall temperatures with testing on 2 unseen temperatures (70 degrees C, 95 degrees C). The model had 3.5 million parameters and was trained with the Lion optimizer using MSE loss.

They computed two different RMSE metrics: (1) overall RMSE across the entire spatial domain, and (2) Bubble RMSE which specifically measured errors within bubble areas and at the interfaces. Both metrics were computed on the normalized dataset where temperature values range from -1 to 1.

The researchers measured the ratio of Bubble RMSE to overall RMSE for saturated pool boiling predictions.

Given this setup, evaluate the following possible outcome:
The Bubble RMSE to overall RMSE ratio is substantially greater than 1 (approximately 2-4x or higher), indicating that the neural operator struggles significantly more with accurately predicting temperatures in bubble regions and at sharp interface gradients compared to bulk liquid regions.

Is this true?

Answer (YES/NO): YES